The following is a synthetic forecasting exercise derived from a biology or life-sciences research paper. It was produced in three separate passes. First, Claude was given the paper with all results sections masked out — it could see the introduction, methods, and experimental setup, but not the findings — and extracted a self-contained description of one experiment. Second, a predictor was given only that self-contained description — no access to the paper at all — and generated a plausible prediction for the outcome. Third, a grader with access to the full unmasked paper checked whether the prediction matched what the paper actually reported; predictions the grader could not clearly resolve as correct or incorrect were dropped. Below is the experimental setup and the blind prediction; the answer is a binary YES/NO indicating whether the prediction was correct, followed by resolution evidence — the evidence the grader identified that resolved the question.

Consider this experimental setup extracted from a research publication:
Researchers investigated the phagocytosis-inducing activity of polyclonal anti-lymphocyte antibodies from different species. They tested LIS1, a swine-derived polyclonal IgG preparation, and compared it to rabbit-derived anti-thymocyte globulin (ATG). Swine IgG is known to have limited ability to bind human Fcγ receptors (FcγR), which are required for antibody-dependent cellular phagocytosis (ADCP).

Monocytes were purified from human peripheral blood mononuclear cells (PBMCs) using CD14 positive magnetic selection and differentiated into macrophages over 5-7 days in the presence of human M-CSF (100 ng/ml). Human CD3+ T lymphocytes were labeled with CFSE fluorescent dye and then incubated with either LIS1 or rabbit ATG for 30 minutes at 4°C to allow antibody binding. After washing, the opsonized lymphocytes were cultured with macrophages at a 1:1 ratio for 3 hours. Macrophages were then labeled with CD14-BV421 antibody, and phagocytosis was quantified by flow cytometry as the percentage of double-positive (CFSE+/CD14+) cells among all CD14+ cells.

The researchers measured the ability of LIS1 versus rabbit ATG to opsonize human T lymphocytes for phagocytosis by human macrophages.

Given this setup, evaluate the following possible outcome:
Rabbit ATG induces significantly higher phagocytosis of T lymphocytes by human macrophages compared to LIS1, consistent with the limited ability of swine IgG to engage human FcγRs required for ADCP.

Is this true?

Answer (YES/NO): YES